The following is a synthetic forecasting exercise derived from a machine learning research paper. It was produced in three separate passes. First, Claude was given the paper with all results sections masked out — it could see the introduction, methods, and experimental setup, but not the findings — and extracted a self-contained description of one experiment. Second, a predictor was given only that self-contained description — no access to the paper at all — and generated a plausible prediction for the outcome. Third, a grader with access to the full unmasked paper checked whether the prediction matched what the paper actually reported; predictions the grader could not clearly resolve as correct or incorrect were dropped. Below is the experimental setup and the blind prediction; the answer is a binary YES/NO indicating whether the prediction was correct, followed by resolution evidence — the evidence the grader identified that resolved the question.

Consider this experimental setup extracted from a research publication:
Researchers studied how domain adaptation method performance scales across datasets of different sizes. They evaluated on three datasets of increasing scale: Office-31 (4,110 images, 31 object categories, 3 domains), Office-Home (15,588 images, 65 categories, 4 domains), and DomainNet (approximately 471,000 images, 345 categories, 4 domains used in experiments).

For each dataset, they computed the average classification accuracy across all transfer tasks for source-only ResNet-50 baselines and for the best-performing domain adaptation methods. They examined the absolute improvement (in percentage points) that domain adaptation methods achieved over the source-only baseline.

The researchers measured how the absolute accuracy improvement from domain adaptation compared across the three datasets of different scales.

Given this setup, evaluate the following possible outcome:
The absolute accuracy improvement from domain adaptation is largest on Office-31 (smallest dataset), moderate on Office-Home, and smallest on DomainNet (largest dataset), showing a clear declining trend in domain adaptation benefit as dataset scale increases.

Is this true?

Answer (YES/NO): NO